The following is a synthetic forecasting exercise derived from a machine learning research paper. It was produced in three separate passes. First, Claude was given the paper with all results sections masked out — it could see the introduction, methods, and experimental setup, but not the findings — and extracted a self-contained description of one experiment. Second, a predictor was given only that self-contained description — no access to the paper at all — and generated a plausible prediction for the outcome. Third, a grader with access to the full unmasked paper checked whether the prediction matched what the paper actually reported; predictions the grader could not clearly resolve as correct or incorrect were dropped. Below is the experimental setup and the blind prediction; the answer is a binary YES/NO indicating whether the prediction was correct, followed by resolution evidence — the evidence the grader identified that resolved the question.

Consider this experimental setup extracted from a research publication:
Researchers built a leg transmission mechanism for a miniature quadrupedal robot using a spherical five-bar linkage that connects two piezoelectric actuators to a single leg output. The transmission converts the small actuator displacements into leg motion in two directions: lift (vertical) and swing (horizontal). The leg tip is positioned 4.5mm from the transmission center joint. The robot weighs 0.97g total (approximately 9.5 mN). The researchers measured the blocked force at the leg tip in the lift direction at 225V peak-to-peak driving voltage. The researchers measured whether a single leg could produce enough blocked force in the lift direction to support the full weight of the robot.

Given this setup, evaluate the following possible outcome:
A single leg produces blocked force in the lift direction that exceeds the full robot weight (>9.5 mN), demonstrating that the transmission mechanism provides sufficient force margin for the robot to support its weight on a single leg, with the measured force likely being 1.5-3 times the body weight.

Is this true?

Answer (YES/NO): YES